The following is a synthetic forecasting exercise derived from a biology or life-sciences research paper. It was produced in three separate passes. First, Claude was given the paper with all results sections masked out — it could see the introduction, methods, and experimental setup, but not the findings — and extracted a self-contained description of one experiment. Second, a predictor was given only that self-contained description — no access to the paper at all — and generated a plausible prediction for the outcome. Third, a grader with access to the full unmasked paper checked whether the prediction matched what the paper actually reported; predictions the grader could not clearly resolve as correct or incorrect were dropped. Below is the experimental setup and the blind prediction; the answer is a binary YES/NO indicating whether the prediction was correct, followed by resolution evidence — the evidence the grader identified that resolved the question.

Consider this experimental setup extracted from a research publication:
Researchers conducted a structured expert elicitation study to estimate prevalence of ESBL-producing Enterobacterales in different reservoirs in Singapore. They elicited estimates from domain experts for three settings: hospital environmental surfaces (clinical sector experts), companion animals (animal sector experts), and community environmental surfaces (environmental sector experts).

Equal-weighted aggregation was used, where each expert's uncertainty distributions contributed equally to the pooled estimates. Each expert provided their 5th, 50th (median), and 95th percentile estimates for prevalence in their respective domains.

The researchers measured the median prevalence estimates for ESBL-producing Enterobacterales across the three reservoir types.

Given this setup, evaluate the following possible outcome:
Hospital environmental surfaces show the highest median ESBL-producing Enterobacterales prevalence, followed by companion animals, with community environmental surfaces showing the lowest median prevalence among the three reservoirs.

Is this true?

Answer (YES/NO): NO